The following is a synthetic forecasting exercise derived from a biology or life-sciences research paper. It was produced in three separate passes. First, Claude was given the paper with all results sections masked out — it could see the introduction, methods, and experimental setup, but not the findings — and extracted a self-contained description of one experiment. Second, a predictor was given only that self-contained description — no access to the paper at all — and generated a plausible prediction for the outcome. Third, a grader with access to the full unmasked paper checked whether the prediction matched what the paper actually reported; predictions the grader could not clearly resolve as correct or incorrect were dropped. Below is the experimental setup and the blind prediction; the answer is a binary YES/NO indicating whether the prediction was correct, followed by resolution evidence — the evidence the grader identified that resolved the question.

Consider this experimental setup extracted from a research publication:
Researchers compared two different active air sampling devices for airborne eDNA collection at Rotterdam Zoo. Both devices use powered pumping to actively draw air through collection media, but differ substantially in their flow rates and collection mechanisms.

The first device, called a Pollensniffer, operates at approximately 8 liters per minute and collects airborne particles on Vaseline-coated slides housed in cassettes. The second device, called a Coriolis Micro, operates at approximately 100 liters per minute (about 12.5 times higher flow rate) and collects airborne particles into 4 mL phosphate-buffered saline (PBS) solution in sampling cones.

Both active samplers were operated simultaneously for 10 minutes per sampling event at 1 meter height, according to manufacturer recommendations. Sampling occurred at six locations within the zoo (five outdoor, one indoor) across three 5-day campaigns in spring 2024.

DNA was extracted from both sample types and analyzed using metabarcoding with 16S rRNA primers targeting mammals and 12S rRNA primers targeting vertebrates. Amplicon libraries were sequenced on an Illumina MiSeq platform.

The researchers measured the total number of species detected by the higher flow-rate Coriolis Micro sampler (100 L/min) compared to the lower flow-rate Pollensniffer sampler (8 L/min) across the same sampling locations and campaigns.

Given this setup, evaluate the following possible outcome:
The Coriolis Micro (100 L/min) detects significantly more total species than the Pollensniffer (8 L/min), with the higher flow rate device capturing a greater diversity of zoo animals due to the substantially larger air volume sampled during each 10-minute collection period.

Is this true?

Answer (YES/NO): NO